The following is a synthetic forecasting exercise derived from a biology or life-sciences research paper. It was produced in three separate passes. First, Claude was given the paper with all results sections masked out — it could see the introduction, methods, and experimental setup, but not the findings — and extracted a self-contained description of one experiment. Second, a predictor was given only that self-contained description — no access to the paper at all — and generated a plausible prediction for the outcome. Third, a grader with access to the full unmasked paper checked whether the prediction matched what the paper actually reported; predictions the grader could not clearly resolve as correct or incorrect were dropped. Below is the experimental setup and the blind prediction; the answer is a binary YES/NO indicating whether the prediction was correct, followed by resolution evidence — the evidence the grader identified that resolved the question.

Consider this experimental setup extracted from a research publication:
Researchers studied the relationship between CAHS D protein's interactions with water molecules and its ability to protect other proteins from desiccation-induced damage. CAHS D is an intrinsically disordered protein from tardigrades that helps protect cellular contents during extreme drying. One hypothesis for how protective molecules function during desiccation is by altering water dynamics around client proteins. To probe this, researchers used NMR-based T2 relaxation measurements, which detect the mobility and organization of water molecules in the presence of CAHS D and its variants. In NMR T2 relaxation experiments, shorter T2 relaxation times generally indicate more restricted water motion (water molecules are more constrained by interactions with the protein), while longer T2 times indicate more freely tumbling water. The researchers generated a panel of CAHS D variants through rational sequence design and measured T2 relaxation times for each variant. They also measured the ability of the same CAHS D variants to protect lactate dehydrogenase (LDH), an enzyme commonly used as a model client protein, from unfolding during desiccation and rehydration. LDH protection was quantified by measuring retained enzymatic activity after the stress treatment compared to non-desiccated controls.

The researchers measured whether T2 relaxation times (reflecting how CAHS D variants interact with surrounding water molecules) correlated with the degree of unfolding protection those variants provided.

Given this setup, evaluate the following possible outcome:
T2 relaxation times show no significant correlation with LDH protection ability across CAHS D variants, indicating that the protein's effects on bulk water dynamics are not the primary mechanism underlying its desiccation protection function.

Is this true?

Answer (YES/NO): NO